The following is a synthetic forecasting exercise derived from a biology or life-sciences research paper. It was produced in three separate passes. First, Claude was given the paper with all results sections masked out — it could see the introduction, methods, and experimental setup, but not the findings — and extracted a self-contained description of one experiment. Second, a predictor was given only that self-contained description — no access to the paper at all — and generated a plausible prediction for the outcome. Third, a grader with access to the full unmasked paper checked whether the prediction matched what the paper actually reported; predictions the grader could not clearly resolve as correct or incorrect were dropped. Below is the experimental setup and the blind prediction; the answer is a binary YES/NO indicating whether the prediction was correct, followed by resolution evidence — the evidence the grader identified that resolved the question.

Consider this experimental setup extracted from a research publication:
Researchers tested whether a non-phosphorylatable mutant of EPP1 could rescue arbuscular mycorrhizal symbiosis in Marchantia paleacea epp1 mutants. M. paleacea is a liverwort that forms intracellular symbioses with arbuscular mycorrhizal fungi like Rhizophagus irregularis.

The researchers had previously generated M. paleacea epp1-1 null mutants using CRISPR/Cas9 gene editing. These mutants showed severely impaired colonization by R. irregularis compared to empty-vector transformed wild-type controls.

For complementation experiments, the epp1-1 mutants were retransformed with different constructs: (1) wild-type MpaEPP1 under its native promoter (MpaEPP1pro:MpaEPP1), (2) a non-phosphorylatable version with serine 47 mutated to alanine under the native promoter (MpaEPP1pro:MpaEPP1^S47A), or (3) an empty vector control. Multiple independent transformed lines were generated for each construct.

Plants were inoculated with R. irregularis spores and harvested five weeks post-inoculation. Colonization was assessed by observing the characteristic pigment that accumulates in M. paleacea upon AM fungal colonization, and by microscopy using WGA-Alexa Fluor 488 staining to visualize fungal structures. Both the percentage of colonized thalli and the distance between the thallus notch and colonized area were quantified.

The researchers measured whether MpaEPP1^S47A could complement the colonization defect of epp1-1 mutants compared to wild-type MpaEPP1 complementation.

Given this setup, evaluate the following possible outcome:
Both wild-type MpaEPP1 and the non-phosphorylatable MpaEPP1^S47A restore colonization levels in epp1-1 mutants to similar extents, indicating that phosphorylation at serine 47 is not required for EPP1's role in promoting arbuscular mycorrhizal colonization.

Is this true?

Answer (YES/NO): NO